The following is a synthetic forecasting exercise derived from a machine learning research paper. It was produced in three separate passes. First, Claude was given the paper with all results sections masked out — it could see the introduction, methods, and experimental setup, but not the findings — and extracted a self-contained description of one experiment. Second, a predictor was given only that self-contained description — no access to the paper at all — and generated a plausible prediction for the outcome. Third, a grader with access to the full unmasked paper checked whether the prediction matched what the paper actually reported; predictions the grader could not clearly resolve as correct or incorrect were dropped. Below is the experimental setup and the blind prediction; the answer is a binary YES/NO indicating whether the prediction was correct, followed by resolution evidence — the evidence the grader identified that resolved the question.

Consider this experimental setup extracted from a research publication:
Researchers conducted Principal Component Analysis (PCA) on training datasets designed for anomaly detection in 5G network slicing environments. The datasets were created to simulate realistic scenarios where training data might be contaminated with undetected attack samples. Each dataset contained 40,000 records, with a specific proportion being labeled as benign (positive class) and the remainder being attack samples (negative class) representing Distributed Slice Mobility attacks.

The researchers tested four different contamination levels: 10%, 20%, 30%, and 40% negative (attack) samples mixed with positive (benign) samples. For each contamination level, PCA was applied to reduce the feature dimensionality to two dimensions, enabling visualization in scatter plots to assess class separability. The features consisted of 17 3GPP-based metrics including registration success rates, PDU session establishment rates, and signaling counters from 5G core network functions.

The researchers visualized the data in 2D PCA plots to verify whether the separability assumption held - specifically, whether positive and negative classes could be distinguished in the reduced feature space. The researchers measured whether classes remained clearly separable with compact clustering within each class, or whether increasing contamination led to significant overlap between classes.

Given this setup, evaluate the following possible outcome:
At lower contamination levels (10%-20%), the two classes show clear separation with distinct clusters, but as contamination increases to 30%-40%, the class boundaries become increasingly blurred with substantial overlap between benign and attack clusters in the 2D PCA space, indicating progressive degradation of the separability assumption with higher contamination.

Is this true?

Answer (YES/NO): NO